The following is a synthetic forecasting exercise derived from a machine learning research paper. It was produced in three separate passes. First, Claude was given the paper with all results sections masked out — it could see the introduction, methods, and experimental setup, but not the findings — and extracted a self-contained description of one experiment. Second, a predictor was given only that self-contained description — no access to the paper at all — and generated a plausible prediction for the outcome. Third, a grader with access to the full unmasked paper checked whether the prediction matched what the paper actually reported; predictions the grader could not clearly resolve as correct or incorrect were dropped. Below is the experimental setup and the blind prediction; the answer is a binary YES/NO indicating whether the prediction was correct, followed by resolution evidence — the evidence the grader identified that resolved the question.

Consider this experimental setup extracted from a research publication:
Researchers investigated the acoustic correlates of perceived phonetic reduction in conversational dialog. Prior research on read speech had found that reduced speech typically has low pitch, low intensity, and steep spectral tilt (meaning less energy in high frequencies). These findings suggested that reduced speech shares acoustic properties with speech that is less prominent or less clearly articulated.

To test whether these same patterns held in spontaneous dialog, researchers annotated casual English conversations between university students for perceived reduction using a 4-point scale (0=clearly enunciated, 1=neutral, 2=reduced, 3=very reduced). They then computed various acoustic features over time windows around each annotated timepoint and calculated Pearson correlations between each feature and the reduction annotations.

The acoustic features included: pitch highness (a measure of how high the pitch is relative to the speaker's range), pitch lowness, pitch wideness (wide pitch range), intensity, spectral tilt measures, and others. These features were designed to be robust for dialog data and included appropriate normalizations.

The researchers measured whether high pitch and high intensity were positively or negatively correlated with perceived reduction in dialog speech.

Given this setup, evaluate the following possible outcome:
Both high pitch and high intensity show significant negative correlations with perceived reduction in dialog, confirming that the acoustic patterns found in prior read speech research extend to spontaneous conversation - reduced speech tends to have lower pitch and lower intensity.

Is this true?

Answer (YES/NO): NO